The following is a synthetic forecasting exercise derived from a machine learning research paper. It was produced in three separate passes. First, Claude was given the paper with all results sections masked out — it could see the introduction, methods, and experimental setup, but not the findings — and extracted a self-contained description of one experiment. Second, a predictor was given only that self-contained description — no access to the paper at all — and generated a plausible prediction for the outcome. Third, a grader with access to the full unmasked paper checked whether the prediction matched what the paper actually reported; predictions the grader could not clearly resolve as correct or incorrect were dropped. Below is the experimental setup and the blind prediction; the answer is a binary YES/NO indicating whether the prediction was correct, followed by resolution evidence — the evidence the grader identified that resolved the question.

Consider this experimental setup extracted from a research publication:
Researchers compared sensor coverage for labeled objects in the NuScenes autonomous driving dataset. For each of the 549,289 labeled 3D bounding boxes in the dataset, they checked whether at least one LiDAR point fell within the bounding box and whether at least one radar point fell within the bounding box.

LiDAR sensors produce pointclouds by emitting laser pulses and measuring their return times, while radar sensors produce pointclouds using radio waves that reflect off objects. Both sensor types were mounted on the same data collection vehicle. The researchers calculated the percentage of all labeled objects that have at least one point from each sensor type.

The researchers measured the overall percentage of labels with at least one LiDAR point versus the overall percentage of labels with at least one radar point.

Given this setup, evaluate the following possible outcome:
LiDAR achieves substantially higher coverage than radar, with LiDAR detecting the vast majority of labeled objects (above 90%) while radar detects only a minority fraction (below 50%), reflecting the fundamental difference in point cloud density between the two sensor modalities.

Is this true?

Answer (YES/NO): NO